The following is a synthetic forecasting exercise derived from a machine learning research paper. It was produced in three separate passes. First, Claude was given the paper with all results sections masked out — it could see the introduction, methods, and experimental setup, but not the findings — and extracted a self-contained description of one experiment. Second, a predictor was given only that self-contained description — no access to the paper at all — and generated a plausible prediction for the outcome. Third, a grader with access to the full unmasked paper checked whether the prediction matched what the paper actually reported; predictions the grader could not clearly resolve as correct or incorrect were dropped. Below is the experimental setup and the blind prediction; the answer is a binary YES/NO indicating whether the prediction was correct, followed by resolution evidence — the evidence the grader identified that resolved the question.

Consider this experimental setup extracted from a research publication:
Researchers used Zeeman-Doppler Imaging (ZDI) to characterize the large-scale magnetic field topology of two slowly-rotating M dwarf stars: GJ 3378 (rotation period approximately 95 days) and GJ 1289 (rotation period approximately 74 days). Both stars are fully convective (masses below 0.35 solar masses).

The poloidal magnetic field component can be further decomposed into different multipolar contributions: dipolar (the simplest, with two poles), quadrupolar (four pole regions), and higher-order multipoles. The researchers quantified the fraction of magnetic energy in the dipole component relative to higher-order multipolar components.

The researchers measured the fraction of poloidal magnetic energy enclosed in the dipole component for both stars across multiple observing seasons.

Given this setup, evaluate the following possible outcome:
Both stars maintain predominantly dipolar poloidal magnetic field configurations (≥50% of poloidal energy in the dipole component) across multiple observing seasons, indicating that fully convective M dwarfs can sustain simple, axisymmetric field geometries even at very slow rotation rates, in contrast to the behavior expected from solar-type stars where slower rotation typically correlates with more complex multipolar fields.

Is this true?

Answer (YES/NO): YES